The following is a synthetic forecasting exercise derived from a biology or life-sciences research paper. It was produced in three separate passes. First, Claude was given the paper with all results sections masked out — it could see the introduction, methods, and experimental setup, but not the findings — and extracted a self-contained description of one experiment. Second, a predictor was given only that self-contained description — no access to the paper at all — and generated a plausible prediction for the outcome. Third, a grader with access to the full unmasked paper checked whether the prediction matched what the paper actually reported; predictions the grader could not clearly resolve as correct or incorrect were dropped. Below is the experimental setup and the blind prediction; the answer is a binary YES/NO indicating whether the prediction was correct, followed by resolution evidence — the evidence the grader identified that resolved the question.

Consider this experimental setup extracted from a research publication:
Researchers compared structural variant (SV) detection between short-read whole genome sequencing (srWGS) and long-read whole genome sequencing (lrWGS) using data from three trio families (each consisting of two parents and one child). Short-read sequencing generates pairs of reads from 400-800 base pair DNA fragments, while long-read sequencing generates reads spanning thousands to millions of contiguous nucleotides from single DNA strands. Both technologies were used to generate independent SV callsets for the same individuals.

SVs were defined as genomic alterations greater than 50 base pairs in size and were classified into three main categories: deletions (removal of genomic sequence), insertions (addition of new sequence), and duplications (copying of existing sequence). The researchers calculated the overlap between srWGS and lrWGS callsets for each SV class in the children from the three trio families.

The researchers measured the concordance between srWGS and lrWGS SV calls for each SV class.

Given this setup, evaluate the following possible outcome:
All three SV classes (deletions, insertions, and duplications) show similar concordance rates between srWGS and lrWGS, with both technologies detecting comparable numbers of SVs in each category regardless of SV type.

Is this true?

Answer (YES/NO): NO